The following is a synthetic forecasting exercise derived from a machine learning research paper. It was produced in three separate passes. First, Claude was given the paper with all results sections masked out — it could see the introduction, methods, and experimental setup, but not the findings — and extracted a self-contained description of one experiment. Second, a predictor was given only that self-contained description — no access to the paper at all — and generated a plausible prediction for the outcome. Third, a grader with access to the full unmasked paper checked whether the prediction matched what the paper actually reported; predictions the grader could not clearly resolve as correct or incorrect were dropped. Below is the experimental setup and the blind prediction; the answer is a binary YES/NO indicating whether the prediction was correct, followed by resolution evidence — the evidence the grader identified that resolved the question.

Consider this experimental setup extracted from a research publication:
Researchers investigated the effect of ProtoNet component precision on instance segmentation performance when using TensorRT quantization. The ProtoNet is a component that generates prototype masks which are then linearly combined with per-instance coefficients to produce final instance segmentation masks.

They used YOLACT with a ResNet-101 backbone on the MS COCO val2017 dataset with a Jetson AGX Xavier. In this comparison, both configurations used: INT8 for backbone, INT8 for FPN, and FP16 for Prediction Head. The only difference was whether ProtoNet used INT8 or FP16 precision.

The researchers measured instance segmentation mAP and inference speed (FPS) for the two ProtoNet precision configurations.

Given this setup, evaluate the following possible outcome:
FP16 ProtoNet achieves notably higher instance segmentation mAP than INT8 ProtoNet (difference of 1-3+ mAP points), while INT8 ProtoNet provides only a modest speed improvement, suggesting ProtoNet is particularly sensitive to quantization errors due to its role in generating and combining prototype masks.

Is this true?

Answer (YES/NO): NO